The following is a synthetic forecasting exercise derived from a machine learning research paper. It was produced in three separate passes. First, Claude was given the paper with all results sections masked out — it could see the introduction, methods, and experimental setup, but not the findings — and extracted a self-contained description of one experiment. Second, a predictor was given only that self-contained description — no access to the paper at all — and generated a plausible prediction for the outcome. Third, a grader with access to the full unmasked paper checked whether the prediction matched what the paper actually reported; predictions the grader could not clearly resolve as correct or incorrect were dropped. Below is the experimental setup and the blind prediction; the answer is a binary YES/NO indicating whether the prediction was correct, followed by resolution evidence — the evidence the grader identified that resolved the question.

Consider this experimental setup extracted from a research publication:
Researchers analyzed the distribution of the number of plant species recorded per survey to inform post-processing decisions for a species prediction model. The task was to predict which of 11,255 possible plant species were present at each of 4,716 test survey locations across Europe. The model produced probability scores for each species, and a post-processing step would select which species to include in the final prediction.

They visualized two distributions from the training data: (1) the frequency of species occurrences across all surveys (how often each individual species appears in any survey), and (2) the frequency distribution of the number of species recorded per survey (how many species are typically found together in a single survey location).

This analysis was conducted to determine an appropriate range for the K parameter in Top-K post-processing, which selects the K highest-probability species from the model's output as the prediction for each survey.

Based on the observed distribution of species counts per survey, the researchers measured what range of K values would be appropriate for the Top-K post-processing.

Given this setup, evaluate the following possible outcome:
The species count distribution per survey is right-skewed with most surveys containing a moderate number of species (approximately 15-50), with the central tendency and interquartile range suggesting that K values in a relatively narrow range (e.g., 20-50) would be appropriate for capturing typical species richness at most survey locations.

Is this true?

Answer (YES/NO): NO